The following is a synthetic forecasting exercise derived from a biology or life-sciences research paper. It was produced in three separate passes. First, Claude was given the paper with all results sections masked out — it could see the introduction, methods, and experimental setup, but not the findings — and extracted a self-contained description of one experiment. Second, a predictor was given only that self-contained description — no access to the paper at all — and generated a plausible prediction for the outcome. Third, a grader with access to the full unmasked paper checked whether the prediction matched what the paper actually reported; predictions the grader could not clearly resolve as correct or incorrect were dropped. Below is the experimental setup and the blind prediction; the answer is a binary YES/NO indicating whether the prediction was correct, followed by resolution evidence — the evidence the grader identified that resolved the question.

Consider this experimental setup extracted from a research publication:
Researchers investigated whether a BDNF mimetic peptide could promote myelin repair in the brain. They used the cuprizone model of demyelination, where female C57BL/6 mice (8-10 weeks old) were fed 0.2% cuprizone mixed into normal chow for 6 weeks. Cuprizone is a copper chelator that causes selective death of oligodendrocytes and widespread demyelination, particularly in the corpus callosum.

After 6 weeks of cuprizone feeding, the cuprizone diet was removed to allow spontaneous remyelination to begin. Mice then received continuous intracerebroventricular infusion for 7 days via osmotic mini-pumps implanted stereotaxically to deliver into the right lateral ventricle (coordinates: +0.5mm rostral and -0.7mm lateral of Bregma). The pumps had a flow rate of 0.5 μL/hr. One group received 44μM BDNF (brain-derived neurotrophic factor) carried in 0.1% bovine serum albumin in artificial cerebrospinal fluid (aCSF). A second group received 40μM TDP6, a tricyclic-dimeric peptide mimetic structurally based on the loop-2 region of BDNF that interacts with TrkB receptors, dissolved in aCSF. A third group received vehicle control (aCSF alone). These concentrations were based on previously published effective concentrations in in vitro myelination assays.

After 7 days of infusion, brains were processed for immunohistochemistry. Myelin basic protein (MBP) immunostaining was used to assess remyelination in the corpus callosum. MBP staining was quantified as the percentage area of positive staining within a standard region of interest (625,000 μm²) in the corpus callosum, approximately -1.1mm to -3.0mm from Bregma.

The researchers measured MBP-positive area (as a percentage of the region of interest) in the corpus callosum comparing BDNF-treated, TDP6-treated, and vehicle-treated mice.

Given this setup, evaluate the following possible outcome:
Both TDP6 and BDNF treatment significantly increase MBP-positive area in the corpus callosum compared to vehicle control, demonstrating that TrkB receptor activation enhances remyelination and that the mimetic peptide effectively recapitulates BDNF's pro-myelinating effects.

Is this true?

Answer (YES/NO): YES